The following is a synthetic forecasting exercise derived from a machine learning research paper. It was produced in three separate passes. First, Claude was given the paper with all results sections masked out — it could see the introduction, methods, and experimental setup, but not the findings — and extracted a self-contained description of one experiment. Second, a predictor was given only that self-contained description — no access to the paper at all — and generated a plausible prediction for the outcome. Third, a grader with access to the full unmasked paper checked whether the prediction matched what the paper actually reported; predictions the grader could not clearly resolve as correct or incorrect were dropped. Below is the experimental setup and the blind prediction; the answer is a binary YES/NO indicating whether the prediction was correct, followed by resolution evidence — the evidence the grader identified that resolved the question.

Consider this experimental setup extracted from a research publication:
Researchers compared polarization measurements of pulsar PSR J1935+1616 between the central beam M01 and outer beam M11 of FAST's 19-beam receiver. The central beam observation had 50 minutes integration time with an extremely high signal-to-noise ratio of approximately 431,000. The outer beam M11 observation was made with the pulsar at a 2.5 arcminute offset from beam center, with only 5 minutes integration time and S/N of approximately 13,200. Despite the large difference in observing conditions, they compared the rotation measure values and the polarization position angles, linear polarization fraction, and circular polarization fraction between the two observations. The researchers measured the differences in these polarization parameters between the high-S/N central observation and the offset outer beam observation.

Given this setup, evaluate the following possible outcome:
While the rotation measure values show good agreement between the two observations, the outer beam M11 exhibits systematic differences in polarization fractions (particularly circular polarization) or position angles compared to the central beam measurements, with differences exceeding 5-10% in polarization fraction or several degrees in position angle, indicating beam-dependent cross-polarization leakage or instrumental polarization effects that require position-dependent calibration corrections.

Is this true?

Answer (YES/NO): NO